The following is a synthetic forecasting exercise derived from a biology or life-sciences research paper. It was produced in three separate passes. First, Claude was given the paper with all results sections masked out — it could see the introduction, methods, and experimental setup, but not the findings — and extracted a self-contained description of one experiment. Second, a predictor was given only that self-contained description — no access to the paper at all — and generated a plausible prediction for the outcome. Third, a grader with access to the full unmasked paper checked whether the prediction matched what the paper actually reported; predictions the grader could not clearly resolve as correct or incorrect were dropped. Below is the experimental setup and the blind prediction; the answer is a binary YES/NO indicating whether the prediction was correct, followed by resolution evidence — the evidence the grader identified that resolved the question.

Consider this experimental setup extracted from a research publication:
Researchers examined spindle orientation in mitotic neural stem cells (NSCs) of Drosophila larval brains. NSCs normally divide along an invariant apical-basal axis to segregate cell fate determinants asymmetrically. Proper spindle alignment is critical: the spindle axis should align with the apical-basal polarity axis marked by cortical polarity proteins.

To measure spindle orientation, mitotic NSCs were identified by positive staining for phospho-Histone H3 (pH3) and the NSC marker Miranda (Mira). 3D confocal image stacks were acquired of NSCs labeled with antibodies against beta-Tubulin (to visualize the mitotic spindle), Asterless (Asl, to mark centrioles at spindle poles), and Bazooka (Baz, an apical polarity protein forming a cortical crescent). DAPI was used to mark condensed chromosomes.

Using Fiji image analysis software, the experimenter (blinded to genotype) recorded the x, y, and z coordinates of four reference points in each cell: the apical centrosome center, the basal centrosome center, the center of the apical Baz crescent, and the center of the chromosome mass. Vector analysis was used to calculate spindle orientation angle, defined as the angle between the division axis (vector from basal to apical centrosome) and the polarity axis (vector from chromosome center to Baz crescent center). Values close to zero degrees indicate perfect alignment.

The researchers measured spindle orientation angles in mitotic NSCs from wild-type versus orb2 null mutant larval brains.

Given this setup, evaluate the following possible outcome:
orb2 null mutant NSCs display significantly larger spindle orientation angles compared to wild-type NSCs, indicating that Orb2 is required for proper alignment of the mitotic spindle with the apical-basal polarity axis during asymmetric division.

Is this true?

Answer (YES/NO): NO